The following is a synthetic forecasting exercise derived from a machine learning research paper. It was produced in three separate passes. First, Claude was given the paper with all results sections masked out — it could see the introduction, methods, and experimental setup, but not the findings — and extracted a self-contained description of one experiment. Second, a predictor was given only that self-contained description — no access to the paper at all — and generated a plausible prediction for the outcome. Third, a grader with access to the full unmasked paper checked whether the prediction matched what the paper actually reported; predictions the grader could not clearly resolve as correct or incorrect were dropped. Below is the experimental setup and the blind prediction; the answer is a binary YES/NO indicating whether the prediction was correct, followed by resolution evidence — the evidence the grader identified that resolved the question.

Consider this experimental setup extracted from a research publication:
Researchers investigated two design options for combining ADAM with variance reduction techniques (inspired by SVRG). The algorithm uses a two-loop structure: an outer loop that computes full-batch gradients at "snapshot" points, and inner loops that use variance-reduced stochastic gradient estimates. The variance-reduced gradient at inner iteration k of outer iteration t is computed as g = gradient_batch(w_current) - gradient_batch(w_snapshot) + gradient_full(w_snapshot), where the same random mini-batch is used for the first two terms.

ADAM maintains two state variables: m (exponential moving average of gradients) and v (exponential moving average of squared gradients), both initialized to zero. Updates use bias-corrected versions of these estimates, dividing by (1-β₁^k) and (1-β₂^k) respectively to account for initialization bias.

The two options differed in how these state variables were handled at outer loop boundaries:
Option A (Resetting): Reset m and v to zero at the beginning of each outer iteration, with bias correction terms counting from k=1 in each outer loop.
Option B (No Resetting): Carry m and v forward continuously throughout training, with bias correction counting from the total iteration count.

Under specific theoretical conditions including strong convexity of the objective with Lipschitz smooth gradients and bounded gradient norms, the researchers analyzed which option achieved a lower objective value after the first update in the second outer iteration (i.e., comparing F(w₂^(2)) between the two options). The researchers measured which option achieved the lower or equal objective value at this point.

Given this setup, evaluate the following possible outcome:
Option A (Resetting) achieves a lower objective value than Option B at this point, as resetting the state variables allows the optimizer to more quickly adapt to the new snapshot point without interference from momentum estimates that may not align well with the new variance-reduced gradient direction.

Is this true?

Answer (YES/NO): NO